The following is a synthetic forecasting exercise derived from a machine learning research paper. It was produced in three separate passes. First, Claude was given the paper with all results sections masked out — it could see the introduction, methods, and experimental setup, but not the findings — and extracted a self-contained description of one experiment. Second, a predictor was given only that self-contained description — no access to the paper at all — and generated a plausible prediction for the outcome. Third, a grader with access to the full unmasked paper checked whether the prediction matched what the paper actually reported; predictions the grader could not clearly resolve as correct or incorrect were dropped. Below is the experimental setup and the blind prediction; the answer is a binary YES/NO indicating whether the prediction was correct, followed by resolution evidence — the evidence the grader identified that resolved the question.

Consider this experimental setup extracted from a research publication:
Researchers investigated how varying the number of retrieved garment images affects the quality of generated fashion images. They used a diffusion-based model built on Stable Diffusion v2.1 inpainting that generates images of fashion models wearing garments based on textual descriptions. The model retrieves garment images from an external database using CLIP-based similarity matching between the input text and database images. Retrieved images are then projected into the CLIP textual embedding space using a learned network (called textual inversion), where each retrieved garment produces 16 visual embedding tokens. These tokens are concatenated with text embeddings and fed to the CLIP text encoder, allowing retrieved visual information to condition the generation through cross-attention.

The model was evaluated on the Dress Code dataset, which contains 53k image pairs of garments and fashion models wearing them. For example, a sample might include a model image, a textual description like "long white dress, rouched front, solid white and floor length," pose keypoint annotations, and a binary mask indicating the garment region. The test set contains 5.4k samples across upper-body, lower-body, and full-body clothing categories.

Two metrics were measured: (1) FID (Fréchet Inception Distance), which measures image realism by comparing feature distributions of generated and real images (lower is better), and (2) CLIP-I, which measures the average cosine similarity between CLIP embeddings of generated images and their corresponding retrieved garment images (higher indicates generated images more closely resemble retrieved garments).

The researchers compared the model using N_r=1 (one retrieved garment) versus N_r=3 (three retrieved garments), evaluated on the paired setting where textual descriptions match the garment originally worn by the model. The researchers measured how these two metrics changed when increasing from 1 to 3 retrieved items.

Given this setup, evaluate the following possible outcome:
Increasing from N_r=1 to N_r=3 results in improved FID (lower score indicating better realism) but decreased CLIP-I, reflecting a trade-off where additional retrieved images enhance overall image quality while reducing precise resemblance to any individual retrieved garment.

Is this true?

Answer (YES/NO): YES